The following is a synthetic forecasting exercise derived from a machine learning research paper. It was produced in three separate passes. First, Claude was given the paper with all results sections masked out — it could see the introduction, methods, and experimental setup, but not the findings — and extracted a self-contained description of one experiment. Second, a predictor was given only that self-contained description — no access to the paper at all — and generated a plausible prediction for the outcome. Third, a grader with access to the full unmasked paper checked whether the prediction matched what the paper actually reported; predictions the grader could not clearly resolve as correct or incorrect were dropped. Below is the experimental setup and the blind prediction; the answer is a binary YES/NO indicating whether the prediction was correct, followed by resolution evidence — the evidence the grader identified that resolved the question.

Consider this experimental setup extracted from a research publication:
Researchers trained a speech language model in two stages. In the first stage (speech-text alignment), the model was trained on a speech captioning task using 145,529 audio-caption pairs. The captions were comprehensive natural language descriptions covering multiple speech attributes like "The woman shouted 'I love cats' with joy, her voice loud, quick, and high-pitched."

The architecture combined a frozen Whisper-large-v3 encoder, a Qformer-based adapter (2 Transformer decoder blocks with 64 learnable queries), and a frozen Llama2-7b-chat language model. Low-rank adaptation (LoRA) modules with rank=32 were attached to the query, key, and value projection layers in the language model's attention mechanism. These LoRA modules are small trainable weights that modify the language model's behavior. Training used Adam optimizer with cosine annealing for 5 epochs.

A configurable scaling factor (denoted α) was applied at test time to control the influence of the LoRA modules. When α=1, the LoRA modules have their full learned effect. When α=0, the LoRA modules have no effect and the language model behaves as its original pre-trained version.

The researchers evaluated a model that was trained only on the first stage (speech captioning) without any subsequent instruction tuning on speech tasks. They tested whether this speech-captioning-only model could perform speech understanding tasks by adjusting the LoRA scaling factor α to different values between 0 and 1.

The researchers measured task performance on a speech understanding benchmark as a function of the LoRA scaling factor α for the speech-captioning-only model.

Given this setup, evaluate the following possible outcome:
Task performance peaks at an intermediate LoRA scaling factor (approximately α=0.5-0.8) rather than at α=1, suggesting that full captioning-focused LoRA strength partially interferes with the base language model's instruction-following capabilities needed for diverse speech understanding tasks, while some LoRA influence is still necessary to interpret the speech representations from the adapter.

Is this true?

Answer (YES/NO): NO